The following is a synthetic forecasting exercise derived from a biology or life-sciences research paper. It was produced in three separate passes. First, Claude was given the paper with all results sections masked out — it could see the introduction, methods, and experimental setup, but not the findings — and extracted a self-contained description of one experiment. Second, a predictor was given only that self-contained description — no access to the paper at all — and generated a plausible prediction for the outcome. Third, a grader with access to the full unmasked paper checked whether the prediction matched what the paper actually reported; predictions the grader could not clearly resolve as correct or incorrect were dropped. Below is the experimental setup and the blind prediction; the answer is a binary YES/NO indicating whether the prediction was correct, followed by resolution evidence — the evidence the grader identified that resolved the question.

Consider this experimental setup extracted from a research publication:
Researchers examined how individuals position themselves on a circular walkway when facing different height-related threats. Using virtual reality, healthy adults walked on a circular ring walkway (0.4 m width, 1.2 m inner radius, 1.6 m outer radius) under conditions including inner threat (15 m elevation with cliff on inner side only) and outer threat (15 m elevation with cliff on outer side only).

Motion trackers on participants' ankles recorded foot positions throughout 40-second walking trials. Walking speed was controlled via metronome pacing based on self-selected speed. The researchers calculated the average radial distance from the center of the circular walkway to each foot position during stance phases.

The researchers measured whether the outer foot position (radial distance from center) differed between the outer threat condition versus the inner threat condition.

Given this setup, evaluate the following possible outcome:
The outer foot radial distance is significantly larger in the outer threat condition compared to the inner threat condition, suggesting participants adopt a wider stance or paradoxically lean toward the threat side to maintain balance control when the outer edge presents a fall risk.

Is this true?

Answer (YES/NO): NO